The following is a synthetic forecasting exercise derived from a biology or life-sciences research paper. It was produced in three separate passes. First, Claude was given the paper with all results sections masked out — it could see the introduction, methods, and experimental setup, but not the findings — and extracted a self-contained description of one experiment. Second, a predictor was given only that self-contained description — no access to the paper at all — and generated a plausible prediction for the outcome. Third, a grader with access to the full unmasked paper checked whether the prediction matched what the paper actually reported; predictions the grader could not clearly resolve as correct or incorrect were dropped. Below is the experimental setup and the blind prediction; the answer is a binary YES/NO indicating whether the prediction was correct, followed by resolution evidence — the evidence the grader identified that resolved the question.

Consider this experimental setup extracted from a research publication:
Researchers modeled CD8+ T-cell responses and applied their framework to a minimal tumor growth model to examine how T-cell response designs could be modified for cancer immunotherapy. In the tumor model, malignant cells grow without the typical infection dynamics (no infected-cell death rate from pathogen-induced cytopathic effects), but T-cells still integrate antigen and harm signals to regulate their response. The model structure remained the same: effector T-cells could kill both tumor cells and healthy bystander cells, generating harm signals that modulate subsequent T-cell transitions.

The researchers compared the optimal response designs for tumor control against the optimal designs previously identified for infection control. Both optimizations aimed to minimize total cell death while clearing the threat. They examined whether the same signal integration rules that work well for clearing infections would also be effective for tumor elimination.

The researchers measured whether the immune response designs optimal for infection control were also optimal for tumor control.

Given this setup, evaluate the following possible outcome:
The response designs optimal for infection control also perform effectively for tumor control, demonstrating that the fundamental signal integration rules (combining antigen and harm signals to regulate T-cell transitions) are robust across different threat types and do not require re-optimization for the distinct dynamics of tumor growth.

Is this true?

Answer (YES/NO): NO